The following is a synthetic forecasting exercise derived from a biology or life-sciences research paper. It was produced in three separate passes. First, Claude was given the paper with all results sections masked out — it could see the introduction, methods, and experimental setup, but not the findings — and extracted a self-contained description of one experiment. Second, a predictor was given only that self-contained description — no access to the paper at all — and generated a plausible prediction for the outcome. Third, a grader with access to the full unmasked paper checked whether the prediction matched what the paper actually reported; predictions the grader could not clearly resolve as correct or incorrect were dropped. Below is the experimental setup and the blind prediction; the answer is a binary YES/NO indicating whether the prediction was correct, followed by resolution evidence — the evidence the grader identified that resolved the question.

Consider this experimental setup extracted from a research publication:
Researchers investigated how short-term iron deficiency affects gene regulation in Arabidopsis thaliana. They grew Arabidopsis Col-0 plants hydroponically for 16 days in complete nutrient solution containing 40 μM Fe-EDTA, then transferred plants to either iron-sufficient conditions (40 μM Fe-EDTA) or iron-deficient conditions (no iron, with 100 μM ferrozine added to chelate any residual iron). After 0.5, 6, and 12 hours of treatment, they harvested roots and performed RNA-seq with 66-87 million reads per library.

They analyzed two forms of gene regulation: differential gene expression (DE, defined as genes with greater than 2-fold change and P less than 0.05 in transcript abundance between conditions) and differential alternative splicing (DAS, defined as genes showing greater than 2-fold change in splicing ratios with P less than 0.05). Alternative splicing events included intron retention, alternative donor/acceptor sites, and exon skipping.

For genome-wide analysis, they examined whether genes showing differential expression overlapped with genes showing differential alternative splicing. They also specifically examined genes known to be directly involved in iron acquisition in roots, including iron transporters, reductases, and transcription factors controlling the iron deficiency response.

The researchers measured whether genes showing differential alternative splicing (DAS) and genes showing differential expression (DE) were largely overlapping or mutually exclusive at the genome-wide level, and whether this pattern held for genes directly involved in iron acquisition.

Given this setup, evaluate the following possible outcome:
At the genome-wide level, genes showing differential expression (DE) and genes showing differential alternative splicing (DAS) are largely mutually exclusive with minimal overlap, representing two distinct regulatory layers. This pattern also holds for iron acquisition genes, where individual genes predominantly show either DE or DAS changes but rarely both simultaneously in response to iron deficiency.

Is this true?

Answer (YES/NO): NO